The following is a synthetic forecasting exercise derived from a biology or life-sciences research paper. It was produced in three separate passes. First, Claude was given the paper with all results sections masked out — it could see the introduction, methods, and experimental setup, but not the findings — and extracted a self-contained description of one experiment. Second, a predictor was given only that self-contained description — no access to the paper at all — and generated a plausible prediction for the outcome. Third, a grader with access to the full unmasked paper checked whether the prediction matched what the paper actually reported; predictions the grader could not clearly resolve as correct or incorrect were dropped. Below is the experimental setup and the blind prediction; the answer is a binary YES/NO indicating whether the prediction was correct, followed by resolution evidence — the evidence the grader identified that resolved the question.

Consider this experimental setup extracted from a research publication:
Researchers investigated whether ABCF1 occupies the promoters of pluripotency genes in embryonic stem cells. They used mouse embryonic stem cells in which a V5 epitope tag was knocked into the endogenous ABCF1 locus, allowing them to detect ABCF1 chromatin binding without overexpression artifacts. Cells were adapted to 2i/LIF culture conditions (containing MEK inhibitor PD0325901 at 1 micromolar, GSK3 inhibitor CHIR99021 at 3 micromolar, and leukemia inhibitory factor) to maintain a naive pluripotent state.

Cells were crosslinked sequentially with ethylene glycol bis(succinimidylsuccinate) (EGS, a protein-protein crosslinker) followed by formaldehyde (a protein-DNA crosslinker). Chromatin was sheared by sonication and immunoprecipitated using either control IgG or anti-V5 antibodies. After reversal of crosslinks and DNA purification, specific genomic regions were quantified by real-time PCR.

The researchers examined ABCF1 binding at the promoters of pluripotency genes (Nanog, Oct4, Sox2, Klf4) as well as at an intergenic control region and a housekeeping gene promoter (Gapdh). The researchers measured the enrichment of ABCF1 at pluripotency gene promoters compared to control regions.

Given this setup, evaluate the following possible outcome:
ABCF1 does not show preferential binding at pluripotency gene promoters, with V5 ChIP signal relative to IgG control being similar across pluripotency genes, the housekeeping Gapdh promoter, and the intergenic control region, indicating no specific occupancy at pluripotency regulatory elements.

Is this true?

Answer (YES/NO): NO